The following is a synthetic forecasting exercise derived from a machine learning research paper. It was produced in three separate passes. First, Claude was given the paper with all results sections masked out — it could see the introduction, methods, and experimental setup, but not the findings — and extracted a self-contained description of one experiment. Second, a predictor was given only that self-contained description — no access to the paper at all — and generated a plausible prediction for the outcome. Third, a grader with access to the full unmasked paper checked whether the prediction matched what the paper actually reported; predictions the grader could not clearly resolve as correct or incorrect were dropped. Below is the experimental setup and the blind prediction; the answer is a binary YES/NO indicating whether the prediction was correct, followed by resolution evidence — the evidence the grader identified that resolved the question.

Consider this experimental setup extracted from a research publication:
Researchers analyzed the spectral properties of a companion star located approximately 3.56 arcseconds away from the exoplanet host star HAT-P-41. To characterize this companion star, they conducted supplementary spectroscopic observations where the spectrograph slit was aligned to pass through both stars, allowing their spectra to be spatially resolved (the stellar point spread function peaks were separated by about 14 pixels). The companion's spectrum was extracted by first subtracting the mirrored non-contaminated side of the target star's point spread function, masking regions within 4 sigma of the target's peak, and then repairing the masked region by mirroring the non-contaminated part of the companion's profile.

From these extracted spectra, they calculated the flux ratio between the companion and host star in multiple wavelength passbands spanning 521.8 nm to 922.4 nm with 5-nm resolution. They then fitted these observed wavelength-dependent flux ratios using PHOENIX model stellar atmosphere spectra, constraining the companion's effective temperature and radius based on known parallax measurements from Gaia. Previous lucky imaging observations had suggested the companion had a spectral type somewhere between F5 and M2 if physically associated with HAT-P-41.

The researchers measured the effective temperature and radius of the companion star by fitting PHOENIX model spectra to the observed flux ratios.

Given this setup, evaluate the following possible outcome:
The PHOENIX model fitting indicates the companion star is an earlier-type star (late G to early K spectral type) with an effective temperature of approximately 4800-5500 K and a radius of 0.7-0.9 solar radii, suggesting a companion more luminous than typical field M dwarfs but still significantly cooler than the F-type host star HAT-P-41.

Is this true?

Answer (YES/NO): NO